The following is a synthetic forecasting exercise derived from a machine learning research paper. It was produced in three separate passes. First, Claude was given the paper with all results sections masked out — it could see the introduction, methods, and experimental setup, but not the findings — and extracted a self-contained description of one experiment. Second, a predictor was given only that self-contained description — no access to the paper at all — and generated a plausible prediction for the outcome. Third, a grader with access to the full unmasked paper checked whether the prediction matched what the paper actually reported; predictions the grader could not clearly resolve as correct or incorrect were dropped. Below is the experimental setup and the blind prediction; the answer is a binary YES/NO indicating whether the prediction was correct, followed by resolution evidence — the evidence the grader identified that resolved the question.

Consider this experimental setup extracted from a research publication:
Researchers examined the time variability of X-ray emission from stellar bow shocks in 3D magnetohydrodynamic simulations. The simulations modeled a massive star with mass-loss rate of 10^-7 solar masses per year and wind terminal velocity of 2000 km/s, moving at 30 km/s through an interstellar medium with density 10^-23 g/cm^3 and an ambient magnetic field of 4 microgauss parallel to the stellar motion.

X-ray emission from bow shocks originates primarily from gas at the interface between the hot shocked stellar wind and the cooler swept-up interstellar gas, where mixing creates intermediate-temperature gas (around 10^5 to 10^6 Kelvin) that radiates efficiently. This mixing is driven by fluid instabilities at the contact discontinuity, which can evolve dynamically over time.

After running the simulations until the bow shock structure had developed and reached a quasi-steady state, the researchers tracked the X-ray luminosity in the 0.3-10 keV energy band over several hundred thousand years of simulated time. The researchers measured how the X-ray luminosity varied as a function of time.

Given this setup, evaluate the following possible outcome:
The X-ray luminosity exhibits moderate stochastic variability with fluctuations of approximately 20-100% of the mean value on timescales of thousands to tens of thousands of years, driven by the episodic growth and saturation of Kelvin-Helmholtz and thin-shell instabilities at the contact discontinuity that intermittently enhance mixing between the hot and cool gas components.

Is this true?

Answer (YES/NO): NO